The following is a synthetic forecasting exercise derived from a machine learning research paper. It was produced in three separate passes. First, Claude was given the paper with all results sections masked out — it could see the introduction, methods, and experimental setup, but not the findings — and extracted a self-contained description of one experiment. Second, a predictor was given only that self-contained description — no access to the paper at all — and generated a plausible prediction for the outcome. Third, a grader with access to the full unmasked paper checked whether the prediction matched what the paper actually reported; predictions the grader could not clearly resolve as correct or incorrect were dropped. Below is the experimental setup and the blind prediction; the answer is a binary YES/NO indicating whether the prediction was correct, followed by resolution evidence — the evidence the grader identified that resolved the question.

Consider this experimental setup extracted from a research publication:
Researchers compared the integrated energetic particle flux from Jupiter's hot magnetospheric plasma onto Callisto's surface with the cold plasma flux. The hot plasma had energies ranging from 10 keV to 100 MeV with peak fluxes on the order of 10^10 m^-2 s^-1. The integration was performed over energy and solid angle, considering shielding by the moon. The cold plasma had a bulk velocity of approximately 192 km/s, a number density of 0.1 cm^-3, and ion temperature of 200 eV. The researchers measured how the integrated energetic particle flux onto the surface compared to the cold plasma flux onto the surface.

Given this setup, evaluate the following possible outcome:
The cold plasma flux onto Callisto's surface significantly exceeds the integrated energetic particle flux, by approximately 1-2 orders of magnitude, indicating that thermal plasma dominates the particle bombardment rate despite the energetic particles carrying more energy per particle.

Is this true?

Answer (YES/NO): NO